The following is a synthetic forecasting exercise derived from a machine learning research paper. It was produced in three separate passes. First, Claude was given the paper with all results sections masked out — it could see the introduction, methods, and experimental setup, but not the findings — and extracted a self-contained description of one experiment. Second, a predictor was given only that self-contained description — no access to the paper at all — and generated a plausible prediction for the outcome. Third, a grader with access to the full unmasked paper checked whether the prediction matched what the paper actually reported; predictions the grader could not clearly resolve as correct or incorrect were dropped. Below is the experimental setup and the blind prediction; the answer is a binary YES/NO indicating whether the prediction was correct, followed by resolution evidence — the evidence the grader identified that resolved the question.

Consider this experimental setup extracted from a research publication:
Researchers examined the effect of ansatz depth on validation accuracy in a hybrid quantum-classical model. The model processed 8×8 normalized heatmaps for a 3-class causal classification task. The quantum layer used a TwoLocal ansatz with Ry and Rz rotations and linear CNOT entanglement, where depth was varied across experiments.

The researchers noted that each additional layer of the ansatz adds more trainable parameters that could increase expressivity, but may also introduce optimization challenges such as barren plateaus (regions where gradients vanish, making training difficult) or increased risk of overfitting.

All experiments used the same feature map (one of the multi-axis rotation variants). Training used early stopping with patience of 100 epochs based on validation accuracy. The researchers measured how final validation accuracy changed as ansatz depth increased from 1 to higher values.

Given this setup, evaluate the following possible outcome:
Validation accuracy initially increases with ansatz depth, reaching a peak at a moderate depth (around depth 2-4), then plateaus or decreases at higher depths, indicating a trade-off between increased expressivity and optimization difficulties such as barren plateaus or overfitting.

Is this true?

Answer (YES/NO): NO